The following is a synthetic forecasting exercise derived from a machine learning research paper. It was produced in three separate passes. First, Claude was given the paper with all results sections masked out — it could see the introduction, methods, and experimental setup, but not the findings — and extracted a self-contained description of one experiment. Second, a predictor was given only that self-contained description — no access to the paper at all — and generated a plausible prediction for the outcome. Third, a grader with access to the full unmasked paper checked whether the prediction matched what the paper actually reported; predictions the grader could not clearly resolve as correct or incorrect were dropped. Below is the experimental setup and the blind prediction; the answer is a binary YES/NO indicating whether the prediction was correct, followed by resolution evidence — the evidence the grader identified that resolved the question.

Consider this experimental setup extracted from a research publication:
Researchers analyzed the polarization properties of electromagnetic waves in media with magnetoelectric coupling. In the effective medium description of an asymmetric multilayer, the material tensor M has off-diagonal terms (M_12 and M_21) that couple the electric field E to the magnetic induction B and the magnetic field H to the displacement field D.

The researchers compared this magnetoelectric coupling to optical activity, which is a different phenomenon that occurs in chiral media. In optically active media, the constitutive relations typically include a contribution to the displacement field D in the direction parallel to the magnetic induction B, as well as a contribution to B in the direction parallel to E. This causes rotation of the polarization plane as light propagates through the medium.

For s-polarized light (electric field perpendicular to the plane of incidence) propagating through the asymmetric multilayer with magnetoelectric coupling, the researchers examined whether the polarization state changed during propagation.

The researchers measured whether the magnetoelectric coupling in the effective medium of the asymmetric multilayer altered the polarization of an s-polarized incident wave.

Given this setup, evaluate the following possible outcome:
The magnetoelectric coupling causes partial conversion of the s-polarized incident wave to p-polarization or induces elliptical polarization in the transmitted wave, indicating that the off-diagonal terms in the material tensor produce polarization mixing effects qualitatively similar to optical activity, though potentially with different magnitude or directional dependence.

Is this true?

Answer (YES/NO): NO